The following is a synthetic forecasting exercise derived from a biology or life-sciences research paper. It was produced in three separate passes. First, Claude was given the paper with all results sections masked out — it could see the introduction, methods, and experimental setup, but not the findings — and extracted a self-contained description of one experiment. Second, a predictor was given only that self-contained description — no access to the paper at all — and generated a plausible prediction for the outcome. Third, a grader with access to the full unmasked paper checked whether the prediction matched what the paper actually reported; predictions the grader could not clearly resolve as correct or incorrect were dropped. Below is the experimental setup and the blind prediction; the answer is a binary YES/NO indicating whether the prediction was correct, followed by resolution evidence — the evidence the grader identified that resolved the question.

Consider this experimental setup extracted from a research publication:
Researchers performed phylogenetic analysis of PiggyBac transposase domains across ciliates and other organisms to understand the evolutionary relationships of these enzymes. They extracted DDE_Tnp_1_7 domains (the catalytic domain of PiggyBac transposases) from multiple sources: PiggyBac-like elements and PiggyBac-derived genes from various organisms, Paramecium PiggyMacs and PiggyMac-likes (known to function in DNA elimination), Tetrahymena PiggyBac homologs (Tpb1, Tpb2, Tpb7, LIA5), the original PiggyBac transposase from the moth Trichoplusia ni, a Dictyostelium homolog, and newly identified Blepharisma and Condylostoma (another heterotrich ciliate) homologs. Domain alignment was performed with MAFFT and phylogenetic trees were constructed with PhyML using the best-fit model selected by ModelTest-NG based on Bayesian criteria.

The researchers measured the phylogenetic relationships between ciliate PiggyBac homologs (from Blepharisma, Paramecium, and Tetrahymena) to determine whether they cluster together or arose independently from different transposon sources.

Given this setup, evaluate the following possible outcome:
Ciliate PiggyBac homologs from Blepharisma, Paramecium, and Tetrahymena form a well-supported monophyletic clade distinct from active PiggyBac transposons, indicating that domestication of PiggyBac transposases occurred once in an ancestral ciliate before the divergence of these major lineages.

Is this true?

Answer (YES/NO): NO